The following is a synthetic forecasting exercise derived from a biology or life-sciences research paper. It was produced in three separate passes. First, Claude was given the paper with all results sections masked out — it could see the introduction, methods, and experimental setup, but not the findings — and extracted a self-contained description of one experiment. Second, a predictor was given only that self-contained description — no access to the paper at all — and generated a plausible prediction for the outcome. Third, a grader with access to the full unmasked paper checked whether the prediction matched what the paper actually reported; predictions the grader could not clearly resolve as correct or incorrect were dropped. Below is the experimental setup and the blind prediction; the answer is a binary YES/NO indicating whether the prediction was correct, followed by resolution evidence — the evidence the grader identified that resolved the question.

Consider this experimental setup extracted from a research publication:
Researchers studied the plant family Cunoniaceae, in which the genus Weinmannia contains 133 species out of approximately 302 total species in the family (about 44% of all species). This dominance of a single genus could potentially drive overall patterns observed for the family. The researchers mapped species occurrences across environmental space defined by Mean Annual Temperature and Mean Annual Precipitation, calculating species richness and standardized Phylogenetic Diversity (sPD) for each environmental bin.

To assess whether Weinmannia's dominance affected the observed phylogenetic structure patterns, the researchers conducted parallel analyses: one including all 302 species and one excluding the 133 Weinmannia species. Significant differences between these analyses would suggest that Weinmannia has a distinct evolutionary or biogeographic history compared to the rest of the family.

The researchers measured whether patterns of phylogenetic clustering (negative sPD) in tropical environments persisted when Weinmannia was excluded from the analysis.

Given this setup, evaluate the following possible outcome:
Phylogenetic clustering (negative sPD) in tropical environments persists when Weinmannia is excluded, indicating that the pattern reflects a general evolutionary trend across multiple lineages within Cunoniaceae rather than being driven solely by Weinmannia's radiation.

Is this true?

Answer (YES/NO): YES